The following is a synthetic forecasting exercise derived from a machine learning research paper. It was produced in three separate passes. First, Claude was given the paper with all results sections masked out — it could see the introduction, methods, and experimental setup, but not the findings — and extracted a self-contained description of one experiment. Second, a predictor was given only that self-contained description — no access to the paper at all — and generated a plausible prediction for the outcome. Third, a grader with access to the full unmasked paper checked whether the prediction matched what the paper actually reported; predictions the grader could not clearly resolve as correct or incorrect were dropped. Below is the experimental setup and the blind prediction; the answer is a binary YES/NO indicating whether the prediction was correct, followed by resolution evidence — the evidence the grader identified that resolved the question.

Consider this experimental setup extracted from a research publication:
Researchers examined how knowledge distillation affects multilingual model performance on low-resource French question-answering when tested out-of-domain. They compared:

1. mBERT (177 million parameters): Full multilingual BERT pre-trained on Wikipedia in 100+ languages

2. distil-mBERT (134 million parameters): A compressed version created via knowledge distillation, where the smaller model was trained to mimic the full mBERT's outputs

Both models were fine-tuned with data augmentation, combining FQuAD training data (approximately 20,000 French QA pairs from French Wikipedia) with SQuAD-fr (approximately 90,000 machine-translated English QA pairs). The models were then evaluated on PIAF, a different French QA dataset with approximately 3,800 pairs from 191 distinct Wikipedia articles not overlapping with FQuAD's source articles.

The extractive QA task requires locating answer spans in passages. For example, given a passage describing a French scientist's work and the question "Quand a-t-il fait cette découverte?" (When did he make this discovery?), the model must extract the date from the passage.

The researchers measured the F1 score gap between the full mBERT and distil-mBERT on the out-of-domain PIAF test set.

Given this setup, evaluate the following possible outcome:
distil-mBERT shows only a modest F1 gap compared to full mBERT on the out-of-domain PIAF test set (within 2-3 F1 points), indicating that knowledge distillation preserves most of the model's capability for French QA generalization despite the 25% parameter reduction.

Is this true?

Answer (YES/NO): NO